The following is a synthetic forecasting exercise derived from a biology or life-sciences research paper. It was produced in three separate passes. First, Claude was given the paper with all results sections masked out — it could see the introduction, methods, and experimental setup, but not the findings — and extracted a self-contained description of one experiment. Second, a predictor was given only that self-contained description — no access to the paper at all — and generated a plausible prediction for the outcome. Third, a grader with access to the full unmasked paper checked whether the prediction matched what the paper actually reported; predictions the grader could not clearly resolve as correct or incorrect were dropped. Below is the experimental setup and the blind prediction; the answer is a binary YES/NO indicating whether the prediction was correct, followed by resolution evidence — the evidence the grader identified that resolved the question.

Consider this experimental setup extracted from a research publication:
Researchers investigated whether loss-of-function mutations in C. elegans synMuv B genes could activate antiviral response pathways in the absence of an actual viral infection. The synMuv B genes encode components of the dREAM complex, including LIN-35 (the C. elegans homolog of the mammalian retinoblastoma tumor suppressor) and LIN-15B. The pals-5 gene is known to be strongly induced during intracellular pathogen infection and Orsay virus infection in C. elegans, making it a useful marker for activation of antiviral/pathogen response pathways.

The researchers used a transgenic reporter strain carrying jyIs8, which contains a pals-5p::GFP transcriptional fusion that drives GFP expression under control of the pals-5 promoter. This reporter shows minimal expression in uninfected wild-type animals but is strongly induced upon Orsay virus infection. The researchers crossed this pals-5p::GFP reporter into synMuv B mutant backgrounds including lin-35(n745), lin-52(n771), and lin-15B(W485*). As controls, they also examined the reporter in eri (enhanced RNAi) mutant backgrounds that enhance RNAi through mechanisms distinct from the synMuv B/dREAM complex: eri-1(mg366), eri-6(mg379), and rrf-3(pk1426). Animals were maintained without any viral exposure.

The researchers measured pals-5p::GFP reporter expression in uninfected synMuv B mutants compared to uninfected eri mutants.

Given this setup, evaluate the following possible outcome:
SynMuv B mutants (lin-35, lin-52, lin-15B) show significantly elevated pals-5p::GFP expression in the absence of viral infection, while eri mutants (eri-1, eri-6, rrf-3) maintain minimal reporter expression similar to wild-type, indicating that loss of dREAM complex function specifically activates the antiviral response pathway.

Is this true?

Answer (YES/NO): YES